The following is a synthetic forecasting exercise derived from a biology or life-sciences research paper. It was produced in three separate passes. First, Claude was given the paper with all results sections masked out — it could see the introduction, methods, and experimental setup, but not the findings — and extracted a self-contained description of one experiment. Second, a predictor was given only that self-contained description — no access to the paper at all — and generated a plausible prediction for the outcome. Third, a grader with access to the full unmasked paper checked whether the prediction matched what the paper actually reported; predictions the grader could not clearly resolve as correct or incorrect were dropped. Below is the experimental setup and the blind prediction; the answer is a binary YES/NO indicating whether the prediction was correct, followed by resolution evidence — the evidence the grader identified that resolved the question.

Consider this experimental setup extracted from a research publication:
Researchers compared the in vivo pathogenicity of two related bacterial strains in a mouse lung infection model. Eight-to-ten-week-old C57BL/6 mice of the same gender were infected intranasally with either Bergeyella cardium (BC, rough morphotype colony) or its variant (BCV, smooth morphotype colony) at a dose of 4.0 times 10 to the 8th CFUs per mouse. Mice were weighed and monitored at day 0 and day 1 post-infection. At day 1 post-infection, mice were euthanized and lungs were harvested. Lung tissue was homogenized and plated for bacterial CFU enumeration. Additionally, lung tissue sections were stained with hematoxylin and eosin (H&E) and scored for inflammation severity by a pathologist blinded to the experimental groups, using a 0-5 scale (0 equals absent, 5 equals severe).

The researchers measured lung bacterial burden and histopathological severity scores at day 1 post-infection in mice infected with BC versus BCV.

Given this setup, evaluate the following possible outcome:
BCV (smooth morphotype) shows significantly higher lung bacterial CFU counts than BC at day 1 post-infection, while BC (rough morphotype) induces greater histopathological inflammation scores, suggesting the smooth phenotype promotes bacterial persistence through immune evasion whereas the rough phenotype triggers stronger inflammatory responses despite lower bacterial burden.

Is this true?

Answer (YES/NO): NO